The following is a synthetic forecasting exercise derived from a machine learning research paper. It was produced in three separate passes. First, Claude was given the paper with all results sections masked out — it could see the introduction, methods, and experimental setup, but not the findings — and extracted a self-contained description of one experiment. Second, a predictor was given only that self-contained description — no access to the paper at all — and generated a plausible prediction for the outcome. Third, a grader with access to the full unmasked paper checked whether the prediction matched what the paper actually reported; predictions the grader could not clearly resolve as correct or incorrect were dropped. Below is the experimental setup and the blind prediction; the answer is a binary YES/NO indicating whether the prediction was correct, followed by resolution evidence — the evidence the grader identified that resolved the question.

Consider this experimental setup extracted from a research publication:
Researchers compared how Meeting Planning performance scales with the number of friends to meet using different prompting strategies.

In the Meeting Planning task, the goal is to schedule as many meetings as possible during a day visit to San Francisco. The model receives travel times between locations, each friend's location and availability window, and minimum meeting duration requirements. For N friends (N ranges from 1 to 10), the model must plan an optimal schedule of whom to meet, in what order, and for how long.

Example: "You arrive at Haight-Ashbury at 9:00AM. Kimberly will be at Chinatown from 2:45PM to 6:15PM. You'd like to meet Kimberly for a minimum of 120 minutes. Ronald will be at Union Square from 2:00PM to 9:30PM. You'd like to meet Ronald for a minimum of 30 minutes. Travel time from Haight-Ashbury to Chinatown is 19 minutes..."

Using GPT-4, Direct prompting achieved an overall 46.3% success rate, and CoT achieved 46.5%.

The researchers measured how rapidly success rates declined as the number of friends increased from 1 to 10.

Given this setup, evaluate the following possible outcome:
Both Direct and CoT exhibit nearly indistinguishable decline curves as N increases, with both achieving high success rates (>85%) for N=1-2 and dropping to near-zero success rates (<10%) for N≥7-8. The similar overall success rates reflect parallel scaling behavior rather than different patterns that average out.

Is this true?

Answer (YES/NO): NO